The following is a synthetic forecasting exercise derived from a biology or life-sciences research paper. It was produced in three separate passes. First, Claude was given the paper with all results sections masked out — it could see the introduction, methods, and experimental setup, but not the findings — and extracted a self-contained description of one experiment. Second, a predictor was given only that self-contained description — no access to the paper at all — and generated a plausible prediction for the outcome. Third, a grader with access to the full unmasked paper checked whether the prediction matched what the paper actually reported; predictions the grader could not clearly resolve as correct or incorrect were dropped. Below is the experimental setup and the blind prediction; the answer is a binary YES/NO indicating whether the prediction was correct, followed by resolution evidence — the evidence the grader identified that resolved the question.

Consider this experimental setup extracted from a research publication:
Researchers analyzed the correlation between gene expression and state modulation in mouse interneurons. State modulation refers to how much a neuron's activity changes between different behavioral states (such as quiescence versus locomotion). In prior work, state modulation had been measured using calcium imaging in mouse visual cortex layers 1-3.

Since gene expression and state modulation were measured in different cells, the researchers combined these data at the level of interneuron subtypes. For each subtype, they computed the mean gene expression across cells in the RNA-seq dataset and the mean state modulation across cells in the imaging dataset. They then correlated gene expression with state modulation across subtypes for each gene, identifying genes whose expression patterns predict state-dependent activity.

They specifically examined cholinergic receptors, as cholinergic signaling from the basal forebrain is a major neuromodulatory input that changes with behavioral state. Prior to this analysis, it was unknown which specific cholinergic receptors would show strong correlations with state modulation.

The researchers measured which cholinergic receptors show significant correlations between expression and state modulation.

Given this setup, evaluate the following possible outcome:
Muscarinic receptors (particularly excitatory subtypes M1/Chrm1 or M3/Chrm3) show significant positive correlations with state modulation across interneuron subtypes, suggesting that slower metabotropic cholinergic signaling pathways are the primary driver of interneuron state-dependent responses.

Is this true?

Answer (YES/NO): NO